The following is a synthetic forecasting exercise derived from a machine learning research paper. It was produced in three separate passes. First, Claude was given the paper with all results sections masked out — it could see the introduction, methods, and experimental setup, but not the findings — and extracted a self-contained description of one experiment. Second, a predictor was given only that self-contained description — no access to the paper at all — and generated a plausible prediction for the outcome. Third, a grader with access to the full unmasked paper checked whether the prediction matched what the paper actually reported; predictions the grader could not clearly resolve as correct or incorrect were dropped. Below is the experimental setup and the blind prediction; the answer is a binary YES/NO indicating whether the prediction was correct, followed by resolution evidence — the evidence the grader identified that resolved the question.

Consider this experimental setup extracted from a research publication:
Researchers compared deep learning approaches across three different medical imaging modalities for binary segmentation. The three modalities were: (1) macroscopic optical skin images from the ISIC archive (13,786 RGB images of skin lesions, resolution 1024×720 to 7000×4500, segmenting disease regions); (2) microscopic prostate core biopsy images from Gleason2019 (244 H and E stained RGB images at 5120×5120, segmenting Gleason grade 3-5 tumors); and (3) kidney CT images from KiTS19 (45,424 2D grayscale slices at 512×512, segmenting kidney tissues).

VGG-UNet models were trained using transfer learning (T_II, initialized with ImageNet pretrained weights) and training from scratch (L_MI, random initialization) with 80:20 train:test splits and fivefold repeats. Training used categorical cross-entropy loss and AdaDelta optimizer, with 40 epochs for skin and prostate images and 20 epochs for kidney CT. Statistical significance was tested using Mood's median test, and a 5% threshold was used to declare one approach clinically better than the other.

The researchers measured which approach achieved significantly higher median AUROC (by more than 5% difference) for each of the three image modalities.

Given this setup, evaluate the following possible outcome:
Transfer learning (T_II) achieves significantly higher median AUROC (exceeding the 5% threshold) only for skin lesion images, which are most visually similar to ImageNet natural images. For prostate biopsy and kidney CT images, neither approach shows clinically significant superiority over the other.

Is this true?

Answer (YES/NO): YES